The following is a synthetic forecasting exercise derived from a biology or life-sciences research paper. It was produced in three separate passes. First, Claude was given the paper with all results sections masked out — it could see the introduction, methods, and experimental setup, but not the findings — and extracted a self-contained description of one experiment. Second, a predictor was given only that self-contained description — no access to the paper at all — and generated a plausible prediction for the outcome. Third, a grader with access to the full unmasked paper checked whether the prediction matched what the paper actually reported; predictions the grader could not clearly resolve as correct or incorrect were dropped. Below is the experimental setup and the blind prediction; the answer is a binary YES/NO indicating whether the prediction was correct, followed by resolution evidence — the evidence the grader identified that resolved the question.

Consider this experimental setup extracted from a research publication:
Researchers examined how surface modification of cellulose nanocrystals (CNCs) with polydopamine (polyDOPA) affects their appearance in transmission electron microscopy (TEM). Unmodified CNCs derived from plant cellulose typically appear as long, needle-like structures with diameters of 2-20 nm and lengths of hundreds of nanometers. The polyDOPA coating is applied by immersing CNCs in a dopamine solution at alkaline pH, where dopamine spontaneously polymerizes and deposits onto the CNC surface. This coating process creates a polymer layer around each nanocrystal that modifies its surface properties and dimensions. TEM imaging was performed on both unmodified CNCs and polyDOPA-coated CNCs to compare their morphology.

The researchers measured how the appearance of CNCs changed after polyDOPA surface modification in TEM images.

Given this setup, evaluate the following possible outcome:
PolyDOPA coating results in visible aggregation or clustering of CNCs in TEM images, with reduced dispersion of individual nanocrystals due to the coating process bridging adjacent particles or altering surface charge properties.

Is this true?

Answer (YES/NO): NO